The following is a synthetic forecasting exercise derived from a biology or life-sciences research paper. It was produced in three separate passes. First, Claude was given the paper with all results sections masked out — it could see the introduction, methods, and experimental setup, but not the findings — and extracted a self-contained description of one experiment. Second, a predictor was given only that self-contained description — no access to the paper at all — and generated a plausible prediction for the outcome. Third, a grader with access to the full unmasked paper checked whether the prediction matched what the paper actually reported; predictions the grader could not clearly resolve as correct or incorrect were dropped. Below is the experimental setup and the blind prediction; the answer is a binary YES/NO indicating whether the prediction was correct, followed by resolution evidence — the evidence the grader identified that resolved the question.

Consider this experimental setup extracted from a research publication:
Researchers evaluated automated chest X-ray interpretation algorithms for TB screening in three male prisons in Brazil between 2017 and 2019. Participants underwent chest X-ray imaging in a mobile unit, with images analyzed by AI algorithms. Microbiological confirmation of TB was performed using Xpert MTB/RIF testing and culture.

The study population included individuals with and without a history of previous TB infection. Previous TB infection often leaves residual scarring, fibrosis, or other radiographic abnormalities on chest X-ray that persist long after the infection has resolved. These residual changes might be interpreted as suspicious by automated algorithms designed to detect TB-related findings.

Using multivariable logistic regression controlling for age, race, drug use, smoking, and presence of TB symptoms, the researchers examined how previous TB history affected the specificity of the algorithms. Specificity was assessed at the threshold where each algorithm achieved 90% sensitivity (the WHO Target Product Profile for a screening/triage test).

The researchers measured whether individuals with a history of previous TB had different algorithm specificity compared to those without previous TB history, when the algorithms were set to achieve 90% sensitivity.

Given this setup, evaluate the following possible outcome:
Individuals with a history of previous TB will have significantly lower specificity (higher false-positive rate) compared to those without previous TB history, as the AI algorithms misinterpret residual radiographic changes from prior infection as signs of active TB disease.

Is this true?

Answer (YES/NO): YES